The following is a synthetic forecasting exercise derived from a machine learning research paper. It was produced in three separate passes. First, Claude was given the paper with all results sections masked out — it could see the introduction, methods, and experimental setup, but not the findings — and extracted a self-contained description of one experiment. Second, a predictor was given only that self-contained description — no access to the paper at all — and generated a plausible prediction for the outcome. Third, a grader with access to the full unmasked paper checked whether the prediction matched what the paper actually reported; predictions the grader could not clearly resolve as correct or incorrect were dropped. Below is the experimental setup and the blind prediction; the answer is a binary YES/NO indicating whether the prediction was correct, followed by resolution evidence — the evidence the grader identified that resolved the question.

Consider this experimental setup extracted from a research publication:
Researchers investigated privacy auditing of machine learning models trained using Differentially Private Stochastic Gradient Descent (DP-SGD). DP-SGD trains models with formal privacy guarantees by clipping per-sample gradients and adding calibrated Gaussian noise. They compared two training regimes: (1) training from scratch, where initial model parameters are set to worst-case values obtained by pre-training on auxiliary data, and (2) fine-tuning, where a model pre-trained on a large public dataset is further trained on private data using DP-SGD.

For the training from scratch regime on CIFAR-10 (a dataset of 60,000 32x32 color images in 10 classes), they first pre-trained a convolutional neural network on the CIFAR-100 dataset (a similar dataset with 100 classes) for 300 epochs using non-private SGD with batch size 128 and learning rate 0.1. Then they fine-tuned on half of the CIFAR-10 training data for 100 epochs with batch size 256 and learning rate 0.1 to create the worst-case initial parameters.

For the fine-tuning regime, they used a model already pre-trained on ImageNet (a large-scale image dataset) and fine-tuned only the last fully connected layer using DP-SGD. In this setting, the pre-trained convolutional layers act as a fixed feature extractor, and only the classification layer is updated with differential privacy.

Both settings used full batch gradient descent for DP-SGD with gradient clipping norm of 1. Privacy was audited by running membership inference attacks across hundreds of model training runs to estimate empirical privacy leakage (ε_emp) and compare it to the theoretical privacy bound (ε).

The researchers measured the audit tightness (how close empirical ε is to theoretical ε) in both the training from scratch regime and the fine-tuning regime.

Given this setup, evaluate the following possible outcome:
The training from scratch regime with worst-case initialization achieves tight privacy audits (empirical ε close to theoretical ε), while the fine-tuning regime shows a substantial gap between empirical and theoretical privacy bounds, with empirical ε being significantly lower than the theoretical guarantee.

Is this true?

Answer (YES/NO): NO